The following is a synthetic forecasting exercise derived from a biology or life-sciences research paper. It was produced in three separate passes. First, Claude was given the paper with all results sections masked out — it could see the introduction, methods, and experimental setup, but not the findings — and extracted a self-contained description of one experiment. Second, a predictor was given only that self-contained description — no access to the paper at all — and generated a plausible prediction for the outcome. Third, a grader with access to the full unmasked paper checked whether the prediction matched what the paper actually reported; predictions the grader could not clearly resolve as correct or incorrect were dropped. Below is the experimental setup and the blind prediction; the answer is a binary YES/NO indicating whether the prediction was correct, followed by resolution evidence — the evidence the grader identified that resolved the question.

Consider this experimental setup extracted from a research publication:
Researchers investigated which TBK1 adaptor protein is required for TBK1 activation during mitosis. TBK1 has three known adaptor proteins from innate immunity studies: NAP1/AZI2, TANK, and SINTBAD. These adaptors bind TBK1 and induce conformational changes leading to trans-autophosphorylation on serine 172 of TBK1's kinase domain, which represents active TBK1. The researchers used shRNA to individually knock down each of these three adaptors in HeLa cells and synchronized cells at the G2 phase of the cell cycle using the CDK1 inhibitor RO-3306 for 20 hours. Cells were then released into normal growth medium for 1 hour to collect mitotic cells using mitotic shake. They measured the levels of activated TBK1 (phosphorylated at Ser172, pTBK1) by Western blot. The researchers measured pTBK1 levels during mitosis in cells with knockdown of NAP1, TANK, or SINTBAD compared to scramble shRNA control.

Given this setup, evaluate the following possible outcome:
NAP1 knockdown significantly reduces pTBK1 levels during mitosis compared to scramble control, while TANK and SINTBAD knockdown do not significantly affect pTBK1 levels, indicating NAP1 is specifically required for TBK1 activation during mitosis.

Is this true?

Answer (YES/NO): YES